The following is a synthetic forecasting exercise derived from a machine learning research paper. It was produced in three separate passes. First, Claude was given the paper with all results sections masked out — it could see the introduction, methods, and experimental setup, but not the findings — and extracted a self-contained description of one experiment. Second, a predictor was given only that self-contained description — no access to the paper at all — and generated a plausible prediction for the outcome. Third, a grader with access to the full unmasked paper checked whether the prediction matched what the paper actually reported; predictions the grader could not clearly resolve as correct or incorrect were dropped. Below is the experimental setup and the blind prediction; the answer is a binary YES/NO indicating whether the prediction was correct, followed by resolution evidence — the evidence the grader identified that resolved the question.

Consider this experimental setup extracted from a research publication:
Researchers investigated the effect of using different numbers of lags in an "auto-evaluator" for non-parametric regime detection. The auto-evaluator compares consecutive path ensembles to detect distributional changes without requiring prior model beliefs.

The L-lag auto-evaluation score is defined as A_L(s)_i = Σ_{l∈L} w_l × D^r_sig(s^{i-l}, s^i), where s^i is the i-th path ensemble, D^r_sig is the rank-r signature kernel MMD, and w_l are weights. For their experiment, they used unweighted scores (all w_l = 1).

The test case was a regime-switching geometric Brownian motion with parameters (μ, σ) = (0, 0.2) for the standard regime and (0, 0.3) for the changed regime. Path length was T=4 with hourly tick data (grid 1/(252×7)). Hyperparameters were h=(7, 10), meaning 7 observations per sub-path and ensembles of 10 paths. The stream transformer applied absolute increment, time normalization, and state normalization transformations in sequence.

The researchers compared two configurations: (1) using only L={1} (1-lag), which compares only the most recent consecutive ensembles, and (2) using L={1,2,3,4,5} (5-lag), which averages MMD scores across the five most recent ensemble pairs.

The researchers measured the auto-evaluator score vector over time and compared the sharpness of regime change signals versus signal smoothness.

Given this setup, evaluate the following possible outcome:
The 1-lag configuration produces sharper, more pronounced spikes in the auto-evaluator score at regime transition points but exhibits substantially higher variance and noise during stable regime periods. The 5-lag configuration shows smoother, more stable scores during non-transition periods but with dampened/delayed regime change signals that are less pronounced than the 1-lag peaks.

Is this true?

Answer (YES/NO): YES